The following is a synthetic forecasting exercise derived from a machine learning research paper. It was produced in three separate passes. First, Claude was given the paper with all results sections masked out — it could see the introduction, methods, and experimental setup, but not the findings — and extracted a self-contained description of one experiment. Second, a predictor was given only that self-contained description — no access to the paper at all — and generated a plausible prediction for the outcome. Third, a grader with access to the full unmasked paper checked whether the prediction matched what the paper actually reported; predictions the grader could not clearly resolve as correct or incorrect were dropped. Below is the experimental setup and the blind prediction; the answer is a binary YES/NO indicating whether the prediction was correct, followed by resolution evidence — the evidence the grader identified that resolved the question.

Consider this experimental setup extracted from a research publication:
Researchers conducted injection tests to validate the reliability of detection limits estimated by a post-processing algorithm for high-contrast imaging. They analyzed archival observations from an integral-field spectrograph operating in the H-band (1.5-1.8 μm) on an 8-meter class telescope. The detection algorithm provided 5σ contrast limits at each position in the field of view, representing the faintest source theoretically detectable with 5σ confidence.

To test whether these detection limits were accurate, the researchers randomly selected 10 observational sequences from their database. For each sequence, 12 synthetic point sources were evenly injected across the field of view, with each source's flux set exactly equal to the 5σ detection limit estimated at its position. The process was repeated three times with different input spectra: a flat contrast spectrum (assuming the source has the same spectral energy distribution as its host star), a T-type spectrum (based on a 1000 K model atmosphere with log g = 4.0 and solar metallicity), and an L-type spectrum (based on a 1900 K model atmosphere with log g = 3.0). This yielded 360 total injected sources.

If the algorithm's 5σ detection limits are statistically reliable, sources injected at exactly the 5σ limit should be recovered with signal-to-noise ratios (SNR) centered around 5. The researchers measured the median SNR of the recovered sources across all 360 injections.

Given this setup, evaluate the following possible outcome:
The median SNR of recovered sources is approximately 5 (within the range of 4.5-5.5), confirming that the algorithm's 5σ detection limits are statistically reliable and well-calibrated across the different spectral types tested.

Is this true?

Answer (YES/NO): YES